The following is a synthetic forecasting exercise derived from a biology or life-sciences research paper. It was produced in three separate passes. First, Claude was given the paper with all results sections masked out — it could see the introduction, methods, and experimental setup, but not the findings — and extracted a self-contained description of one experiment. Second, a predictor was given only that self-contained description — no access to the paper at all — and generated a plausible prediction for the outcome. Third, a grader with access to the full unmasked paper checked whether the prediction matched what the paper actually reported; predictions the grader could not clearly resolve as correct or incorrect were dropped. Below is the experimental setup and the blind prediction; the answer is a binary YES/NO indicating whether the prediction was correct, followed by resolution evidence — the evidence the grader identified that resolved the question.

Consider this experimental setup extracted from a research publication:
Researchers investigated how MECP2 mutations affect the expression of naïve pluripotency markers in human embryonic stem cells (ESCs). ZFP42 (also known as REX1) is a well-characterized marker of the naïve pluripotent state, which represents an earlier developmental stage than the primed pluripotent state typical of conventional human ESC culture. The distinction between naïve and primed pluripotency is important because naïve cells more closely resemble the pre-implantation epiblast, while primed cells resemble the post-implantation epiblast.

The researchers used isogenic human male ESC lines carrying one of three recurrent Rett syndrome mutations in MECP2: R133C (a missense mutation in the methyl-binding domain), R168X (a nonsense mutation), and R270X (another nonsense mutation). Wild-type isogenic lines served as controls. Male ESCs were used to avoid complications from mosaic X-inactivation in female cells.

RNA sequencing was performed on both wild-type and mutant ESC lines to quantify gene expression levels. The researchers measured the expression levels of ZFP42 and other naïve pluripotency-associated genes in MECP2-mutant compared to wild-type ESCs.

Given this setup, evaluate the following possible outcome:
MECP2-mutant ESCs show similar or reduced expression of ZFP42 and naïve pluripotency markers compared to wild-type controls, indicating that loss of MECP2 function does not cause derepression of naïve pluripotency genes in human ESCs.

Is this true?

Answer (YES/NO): NO